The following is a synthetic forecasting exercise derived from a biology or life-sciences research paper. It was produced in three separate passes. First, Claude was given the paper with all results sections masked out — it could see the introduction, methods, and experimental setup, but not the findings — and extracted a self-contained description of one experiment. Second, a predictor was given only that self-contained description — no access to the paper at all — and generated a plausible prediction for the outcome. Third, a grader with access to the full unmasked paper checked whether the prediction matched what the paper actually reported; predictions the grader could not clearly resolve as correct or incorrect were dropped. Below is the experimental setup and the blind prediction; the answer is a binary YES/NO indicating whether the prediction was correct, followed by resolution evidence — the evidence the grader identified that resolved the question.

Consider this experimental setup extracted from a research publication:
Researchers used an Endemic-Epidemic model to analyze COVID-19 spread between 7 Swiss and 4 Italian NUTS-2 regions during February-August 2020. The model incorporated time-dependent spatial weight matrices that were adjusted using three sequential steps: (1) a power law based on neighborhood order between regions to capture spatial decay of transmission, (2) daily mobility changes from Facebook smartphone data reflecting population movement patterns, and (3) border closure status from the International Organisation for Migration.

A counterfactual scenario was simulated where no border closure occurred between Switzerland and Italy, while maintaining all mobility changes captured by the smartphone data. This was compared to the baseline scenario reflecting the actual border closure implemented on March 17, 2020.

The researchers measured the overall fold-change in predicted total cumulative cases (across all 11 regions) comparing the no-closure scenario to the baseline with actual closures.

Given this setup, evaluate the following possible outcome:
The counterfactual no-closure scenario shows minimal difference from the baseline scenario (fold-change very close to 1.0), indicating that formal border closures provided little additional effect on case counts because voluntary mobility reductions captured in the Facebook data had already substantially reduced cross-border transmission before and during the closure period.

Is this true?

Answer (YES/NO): NO